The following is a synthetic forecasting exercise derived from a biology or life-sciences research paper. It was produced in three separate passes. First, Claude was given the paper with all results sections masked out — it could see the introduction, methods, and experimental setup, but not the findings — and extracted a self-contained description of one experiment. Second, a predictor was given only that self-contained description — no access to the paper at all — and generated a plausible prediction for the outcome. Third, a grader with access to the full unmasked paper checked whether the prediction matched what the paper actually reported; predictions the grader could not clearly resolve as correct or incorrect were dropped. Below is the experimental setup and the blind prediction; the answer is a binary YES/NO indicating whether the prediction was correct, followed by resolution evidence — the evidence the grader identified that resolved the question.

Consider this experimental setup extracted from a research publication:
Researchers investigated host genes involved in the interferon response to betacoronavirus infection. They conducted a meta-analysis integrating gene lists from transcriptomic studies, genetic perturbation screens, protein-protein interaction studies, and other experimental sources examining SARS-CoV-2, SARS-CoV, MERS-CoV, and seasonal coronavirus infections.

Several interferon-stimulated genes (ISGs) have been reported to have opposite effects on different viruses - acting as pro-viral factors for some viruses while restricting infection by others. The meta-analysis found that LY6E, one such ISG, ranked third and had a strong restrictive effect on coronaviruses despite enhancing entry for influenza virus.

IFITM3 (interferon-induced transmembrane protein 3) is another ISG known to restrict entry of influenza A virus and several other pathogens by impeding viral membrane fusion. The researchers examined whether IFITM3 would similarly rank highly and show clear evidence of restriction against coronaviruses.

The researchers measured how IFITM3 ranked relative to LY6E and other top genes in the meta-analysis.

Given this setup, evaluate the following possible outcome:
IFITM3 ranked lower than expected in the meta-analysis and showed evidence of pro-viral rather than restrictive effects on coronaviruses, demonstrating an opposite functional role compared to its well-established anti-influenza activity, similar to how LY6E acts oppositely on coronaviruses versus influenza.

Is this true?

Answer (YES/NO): NO